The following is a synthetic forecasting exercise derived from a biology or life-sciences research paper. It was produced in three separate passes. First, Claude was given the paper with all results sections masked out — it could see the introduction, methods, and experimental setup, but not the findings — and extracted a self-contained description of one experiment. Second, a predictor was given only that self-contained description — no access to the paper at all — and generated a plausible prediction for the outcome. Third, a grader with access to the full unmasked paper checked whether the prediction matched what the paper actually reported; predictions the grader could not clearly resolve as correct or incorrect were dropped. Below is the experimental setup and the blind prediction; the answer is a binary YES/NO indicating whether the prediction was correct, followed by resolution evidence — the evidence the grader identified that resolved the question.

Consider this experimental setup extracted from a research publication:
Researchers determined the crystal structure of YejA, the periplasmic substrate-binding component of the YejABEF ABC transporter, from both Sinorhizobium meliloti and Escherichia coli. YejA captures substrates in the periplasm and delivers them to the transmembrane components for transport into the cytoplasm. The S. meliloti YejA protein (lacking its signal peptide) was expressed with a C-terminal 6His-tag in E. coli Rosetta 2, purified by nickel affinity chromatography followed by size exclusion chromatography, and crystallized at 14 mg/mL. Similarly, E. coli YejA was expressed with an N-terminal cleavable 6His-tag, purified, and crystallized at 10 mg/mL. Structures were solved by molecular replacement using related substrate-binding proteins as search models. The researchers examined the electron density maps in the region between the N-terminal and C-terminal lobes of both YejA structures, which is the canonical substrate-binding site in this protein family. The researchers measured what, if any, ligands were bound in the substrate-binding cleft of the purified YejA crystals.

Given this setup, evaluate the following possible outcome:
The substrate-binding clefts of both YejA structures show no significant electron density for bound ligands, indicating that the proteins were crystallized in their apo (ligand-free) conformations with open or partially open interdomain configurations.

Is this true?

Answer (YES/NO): NO